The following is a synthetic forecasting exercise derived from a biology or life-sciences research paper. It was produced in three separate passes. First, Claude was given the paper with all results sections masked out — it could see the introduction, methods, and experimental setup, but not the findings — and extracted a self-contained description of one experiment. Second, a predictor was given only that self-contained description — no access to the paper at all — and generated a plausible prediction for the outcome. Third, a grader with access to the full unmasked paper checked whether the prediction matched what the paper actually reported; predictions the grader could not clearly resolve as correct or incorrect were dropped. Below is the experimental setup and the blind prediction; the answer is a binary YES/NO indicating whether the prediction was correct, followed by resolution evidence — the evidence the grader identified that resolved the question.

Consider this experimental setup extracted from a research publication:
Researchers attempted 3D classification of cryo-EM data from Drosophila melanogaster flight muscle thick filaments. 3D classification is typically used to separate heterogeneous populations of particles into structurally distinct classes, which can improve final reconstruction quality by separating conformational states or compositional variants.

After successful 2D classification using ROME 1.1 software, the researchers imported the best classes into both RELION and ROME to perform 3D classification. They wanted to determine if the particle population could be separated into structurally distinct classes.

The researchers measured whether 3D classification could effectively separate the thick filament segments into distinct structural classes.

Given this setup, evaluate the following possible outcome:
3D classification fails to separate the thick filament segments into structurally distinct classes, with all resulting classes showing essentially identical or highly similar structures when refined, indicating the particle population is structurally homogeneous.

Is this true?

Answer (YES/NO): YES